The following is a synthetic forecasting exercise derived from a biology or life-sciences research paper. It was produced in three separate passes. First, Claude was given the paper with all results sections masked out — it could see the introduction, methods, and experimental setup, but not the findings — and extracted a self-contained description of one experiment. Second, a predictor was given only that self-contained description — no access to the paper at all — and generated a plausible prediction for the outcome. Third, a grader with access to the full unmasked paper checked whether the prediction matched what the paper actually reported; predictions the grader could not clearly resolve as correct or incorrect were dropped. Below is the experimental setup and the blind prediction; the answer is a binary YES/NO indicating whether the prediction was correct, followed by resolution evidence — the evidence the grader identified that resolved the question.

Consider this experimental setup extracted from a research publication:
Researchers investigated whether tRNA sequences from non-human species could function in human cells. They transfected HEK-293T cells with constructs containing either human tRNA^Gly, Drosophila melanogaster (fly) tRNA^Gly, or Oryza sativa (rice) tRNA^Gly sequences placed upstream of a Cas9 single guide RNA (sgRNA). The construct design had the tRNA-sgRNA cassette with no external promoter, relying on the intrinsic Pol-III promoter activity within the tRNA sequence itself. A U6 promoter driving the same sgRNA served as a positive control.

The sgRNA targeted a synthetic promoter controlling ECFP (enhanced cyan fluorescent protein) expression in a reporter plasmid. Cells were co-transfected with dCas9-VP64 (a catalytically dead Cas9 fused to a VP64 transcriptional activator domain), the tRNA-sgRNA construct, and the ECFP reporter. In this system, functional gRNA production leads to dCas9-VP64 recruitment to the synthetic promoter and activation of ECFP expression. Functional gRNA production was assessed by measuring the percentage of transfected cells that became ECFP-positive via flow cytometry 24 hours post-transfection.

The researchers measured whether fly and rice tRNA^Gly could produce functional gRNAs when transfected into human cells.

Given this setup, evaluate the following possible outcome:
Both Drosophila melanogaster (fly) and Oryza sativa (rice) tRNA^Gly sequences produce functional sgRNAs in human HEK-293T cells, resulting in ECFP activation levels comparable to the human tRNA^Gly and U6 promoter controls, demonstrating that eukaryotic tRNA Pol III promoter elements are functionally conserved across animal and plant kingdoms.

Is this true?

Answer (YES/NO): NO